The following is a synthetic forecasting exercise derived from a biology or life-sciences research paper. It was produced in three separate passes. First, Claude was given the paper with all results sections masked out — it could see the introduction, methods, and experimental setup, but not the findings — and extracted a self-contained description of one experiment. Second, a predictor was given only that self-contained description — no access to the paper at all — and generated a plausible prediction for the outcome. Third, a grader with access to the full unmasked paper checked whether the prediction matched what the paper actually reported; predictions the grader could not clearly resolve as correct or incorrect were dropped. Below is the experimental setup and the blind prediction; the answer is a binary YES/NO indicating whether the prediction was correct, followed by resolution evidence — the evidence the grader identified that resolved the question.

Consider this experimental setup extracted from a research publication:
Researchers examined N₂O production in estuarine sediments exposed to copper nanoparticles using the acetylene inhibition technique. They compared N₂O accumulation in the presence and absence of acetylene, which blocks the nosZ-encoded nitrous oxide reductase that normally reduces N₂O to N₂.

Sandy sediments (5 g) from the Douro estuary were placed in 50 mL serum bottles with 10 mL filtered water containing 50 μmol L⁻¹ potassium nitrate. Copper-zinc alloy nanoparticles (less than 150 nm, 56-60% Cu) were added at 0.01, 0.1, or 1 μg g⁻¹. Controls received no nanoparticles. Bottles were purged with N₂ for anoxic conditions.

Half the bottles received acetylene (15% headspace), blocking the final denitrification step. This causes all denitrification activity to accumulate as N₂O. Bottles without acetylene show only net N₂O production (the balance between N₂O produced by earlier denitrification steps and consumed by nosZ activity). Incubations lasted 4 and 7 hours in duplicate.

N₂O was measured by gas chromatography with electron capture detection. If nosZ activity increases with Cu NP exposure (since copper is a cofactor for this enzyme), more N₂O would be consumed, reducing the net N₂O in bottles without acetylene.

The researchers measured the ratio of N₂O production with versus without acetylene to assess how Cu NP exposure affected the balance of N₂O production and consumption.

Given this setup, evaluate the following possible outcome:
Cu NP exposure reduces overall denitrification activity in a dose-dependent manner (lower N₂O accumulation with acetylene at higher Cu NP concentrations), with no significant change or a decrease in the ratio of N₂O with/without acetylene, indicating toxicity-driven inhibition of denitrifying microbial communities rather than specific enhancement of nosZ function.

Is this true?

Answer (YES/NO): NO